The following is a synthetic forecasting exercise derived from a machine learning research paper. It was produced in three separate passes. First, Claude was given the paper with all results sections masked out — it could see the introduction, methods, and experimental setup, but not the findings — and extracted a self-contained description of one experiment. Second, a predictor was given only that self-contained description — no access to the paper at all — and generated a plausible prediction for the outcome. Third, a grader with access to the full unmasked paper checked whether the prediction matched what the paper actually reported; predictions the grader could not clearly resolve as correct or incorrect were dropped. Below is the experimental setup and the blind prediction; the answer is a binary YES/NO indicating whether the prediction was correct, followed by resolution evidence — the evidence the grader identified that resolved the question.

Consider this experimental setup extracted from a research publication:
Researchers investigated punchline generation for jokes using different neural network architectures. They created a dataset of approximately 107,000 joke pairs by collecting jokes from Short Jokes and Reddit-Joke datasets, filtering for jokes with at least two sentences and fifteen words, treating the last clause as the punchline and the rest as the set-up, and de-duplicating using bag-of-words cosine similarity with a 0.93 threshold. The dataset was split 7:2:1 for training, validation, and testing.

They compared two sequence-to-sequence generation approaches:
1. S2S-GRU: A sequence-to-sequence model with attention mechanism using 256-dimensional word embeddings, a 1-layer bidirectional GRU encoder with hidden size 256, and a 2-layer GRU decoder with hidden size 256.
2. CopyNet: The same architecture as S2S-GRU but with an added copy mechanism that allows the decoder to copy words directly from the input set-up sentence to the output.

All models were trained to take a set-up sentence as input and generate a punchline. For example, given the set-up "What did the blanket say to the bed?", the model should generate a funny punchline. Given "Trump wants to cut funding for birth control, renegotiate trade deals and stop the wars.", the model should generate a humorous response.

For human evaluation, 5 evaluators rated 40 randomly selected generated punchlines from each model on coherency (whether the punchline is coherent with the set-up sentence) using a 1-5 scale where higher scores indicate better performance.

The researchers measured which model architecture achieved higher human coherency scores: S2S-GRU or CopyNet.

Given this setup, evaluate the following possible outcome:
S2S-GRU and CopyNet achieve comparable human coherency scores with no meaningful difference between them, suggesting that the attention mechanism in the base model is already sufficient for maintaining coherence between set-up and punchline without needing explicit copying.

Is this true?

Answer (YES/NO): NO